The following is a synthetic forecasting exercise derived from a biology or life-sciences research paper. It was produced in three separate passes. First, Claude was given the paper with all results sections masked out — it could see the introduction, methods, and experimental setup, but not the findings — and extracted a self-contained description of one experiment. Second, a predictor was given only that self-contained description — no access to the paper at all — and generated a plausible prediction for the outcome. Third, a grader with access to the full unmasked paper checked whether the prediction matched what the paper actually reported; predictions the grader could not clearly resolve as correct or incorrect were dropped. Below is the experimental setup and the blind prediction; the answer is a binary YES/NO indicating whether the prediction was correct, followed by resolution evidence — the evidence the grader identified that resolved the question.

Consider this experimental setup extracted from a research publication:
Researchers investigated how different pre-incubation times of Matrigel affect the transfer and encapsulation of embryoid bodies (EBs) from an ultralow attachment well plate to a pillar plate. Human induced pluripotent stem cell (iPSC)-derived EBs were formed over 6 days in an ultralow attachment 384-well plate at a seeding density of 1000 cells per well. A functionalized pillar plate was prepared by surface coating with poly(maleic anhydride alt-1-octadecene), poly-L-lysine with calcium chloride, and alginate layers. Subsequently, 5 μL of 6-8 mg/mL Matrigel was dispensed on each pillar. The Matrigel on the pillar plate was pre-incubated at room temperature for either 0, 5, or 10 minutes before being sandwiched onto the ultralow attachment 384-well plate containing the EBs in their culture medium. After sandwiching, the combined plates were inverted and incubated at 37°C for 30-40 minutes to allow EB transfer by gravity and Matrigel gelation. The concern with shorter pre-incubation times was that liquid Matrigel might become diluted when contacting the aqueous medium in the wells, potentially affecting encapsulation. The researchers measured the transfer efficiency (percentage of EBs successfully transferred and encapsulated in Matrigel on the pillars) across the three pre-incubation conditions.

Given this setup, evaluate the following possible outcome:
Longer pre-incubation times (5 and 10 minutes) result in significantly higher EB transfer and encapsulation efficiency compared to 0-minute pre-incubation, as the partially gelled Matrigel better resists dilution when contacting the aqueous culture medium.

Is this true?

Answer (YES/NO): NO